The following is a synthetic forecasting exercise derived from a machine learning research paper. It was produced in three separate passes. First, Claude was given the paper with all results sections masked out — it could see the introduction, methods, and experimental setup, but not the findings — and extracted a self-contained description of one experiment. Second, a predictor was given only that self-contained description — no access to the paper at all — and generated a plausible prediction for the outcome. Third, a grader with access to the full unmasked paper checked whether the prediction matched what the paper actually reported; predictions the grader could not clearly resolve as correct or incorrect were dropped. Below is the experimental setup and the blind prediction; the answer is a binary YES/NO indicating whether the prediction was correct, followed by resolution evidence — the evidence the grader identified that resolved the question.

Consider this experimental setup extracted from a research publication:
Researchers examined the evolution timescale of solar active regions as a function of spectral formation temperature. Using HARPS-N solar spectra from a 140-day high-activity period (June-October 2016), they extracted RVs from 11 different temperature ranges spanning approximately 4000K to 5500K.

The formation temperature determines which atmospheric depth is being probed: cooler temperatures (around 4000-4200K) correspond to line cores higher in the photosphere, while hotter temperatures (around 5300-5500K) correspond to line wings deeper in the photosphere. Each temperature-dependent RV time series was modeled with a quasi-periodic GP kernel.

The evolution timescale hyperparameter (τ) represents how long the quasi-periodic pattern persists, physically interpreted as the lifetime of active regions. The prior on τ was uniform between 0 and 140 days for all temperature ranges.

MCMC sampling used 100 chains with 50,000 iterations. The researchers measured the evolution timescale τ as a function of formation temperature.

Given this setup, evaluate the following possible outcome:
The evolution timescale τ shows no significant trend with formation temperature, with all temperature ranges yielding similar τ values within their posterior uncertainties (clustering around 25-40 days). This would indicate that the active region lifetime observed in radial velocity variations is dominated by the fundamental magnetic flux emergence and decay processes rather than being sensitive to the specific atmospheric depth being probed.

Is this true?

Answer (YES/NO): YES